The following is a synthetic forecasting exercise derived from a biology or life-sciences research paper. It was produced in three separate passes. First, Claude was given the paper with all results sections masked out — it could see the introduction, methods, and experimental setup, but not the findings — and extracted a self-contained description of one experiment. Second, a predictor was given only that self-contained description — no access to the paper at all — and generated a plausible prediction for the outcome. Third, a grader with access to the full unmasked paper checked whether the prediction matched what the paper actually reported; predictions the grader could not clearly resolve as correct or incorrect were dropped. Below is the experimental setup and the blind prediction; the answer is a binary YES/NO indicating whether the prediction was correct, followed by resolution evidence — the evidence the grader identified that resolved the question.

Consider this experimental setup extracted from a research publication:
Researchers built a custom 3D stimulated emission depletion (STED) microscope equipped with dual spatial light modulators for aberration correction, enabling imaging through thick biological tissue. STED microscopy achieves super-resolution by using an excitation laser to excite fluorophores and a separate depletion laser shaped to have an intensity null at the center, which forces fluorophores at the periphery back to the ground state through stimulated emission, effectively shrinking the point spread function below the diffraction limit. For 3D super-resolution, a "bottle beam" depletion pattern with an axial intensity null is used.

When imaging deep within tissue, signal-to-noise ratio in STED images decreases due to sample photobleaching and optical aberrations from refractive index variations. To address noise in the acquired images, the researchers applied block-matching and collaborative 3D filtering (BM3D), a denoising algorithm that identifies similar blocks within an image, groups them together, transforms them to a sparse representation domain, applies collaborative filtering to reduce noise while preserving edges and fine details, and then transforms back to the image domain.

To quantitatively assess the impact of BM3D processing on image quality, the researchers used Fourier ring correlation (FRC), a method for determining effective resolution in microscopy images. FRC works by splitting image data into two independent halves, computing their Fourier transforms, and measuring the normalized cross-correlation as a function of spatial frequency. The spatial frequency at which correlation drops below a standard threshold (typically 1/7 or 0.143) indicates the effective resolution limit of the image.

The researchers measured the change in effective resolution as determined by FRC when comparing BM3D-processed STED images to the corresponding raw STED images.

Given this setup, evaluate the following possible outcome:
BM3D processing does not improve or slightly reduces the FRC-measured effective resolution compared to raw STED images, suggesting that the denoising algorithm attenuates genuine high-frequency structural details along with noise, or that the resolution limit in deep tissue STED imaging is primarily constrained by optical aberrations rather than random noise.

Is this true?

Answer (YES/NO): NO